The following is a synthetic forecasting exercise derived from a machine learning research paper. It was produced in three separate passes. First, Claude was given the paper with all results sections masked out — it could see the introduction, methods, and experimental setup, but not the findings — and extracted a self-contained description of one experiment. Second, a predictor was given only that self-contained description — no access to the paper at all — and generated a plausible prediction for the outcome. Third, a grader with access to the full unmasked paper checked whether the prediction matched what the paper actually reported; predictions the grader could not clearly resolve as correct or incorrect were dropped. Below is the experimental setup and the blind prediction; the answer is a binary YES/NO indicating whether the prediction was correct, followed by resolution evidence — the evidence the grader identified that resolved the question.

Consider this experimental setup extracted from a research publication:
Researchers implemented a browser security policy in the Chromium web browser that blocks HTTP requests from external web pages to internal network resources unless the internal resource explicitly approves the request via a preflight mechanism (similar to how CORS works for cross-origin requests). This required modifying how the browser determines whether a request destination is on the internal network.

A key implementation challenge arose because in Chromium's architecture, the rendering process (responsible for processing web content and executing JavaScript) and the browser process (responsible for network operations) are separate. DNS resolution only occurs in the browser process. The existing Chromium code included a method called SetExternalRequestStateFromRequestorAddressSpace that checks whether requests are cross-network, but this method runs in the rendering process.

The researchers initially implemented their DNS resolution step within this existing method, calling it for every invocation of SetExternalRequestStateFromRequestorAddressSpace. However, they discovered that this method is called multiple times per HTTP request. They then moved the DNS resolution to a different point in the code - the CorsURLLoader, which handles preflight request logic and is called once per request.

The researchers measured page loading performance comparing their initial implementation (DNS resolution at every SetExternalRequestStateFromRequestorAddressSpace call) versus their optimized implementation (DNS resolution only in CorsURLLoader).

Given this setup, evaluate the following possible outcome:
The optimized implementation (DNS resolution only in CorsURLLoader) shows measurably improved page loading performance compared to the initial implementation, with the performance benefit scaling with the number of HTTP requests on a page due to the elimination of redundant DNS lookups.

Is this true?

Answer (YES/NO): YES